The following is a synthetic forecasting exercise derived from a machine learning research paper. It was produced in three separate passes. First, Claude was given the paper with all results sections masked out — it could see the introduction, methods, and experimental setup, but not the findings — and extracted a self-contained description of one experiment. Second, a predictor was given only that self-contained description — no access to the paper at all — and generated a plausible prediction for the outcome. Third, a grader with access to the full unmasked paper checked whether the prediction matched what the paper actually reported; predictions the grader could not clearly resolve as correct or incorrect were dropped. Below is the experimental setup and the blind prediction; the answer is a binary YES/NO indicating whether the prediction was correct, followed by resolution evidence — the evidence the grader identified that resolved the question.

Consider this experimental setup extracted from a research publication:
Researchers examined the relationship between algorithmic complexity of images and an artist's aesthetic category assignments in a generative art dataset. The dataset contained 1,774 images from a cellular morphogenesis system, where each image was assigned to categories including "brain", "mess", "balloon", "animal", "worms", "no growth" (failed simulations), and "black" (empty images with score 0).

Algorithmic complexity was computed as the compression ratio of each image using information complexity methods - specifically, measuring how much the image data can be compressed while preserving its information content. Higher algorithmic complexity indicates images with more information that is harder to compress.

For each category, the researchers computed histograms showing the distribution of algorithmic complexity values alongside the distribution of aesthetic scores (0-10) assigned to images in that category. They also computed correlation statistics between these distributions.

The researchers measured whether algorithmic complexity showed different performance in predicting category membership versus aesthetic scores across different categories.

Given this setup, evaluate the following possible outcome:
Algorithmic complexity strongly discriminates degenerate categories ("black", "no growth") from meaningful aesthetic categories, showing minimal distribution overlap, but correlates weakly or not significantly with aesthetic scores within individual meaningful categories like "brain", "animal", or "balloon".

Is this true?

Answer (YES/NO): NO